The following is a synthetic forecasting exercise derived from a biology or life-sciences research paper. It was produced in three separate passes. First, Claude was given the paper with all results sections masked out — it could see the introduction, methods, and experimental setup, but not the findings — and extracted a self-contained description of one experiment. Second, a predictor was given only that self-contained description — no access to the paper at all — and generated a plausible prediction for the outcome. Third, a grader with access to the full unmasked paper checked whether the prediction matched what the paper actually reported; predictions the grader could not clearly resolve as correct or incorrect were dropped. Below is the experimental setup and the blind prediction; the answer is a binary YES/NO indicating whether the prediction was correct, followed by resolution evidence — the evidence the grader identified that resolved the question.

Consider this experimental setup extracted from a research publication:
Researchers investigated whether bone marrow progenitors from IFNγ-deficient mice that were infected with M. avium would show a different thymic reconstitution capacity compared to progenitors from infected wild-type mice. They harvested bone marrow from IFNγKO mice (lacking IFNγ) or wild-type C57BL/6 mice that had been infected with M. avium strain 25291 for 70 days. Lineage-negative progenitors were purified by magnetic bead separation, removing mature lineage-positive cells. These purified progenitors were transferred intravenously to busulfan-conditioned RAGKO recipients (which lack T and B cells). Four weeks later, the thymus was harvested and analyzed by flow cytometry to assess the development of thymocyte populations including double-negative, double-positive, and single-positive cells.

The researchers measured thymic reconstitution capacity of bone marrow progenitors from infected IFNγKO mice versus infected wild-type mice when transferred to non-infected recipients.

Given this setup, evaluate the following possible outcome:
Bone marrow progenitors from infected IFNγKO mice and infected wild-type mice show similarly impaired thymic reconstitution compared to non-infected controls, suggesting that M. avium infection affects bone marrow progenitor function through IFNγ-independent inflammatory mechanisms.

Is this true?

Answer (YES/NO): NO